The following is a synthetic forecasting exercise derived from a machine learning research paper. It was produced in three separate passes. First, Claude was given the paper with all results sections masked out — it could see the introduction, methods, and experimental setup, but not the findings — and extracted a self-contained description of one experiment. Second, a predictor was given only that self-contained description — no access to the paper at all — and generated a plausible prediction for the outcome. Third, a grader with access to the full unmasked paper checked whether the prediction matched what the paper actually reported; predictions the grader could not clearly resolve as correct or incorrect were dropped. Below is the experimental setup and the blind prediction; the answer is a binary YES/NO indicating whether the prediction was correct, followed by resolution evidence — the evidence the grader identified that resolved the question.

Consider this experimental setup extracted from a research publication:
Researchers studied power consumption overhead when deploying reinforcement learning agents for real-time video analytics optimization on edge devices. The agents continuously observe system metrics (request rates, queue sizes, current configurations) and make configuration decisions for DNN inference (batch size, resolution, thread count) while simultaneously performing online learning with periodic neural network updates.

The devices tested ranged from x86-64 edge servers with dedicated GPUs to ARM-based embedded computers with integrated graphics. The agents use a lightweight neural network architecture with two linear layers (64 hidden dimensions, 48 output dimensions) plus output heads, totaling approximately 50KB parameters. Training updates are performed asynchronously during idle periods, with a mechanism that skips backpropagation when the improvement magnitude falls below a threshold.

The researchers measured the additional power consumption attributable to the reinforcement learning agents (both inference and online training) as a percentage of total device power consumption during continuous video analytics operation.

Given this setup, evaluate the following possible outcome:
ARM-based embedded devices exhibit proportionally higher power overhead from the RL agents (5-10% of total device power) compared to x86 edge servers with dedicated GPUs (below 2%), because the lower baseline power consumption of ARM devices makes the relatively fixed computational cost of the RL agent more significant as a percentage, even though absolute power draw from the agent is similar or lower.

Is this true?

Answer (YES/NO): NO